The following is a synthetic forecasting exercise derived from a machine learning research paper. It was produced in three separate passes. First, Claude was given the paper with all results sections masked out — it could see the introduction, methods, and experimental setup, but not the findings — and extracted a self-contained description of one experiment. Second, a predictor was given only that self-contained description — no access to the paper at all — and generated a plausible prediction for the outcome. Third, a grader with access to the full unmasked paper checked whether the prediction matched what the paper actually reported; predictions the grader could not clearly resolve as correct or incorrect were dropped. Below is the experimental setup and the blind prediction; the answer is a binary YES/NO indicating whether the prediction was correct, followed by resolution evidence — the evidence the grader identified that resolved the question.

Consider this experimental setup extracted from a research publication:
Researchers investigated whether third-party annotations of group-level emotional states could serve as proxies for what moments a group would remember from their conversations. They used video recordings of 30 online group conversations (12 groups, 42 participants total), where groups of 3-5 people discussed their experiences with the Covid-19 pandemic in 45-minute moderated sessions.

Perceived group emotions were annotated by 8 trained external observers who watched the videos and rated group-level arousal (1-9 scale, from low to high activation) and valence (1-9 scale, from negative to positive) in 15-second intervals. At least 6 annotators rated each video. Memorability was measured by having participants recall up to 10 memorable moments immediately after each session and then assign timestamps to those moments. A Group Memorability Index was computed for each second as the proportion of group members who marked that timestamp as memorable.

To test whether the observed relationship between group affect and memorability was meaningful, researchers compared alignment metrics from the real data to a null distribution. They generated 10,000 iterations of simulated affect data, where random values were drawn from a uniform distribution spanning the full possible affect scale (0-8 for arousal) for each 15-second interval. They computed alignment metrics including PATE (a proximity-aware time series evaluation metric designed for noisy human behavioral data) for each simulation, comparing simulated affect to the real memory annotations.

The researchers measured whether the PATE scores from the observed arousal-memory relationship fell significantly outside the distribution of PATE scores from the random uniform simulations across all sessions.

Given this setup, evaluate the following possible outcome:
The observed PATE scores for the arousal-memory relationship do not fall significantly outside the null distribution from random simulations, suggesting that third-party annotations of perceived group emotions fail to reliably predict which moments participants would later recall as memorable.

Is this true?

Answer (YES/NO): YES